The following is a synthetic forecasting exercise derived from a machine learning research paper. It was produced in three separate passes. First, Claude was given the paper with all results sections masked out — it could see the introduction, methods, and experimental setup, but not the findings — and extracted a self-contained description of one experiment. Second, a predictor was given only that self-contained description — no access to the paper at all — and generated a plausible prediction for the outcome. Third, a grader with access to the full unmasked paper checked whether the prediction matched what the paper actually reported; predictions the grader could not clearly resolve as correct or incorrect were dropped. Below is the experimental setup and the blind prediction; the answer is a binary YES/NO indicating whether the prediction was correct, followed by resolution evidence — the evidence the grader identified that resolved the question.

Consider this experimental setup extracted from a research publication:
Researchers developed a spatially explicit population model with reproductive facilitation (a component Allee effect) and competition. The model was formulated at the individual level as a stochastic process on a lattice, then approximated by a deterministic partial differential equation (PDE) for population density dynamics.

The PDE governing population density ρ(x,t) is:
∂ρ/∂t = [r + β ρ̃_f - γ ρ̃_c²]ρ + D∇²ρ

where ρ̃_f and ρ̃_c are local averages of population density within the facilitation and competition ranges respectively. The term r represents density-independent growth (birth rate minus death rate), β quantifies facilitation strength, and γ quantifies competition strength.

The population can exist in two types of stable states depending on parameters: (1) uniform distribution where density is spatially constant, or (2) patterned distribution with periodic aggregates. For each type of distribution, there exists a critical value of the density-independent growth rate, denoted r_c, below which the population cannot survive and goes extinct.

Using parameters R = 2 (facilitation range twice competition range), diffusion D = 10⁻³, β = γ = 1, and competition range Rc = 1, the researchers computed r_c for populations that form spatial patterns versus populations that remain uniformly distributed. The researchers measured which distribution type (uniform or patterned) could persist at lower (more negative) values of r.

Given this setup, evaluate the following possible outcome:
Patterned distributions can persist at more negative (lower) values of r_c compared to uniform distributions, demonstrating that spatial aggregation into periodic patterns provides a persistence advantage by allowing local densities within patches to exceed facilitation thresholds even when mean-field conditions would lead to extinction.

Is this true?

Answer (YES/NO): YES